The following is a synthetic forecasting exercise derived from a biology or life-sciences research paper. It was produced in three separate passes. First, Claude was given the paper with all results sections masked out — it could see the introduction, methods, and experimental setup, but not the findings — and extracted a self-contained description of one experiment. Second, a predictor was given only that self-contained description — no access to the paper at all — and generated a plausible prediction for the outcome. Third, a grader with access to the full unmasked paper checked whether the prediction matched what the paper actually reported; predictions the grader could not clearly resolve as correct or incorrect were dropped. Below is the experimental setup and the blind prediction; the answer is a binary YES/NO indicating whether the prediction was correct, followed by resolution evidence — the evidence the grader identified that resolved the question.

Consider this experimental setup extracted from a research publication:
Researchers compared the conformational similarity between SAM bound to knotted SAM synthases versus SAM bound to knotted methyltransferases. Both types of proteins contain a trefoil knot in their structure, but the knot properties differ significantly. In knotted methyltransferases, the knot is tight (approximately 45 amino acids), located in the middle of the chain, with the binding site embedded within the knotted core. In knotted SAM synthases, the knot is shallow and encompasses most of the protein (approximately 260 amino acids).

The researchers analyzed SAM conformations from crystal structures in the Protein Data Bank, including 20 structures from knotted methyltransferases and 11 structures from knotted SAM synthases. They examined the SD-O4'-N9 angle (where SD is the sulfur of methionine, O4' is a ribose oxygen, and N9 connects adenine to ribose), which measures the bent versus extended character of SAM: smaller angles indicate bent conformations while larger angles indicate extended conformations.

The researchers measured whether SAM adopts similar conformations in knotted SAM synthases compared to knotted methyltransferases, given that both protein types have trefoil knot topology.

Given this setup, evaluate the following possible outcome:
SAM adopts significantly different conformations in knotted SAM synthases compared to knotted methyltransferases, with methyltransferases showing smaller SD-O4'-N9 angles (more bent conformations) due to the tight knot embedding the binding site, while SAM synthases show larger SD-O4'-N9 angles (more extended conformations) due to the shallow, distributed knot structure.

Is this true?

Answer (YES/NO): YES